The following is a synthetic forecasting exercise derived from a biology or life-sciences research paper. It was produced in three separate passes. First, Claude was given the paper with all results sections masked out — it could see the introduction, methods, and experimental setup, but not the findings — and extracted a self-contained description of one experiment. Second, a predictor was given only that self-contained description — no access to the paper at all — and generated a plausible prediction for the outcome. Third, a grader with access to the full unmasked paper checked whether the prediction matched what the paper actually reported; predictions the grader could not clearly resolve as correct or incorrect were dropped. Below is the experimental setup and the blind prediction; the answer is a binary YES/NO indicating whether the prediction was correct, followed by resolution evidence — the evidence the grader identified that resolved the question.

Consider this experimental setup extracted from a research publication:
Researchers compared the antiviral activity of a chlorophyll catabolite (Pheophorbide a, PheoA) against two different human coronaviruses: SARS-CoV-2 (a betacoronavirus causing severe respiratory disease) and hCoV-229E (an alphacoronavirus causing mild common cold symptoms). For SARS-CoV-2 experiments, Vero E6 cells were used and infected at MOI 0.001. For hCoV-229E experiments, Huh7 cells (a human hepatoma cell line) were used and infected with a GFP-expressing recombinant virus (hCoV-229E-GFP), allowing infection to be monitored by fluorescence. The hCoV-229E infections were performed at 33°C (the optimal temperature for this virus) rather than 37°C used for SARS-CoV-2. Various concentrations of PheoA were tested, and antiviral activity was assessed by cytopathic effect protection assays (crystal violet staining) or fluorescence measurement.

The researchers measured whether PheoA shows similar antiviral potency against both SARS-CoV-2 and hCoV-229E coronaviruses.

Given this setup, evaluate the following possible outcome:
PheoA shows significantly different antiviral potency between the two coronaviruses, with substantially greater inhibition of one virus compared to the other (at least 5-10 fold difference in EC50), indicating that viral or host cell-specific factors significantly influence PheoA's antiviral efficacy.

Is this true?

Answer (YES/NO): NO